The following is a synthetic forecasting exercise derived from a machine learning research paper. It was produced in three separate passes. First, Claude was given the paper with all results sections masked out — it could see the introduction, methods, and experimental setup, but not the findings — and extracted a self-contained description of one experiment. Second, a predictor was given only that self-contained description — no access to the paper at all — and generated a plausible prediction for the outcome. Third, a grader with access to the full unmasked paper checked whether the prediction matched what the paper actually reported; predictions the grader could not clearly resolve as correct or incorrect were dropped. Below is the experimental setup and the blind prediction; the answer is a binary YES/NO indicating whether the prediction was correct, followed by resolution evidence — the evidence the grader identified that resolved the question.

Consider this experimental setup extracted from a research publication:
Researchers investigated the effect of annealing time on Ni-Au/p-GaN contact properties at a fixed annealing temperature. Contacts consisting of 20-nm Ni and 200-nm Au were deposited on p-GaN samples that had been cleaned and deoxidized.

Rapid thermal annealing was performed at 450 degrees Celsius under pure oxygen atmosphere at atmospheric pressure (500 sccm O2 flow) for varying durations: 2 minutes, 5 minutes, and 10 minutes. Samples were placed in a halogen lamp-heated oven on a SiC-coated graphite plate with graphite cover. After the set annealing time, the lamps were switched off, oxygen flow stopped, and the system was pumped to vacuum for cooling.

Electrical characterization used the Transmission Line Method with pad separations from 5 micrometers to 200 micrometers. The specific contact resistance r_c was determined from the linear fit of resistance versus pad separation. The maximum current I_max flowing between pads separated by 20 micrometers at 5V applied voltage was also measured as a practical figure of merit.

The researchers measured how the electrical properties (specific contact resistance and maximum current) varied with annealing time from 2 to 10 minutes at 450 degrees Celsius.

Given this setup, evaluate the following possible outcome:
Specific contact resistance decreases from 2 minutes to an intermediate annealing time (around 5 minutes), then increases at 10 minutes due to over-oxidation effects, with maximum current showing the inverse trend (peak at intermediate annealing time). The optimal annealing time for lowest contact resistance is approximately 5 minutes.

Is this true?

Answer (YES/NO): NO